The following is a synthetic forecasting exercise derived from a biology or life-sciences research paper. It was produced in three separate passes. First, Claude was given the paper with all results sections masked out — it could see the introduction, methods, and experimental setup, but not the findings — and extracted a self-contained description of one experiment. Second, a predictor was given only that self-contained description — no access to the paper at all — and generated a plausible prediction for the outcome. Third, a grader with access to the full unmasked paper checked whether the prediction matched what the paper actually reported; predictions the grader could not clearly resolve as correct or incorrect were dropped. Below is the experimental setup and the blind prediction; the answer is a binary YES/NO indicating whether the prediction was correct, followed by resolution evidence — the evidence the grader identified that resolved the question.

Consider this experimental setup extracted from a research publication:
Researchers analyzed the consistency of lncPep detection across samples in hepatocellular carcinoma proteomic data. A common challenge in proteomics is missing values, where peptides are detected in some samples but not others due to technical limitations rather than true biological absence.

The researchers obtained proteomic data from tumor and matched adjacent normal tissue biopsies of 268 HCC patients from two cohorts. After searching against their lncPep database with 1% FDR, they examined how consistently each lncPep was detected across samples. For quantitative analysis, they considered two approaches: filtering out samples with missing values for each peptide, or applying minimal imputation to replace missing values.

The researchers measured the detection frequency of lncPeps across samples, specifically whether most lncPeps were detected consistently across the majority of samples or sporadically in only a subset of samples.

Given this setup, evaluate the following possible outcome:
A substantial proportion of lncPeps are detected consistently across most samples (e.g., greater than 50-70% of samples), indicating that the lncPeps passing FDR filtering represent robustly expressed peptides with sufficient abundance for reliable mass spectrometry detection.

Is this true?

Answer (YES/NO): NO